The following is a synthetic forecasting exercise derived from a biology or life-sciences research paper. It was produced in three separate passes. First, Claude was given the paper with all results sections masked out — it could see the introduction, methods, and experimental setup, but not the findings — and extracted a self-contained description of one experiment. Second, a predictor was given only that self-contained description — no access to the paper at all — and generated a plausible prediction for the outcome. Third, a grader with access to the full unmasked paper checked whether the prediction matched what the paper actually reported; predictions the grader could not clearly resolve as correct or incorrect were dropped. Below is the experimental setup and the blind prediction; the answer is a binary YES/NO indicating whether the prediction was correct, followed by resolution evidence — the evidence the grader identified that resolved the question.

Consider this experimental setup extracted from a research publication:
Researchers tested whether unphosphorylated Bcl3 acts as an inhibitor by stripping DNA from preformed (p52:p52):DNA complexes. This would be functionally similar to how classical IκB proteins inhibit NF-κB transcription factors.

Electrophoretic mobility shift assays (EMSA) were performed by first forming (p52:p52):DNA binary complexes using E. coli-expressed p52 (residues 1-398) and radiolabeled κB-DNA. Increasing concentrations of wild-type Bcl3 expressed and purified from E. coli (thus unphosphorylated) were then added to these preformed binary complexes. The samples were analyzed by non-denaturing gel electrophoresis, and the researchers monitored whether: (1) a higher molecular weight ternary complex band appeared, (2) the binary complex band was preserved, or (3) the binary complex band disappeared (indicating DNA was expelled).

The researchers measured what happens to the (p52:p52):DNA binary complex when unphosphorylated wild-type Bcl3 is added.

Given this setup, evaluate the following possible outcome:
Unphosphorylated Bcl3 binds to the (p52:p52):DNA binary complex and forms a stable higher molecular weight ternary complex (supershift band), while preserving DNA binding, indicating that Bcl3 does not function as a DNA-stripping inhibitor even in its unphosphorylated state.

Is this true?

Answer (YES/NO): NO